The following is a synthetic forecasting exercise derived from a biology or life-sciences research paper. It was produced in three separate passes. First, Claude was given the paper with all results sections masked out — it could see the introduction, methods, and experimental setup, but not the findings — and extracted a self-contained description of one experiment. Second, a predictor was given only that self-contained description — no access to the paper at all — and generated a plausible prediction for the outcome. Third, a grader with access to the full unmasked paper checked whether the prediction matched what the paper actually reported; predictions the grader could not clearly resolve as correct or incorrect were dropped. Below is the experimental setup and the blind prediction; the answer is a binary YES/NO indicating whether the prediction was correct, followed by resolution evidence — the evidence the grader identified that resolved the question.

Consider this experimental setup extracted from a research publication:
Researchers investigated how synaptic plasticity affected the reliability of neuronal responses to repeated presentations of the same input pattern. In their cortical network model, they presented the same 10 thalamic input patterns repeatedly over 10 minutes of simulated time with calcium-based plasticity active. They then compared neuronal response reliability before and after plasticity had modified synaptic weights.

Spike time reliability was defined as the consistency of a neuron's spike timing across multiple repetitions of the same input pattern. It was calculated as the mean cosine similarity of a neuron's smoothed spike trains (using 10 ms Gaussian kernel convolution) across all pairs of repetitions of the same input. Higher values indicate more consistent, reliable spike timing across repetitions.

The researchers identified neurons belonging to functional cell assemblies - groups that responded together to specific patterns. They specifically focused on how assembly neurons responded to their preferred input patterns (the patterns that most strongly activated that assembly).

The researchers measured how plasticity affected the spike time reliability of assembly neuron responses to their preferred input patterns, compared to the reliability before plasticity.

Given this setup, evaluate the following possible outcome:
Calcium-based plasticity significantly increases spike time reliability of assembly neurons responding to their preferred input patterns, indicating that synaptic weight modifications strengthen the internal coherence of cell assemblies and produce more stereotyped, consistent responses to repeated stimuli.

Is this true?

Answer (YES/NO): NO